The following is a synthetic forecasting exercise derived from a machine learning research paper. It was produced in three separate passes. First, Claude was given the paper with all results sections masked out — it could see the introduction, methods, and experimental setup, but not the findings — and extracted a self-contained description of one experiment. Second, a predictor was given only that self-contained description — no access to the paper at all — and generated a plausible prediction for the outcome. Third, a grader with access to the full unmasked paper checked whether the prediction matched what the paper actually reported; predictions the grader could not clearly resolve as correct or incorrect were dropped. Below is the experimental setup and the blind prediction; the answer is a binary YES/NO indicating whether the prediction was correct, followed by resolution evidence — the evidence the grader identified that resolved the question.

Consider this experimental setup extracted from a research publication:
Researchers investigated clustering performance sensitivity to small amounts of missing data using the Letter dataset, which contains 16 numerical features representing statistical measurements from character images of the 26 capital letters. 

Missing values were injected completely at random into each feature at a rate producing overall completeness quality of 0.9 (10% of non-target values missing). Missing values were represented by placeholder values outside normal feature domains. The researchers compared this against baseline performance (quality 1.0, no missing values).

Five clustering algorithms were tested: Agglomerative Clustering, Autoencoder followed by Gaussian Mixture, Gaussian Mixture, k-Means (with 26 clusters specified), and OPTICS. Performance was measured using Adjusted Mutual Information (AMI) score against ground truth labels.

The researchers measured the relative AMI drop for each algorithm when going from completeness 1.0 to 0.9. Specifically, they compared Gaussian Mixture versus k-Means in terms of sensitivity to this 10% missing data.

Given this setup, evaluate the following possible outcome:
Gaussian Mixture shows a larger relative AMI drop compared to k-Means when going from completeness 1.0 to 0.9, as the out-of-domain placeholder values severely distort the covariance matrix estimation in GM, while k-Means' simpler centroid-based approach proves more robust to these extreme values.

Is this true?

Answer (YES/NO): YES